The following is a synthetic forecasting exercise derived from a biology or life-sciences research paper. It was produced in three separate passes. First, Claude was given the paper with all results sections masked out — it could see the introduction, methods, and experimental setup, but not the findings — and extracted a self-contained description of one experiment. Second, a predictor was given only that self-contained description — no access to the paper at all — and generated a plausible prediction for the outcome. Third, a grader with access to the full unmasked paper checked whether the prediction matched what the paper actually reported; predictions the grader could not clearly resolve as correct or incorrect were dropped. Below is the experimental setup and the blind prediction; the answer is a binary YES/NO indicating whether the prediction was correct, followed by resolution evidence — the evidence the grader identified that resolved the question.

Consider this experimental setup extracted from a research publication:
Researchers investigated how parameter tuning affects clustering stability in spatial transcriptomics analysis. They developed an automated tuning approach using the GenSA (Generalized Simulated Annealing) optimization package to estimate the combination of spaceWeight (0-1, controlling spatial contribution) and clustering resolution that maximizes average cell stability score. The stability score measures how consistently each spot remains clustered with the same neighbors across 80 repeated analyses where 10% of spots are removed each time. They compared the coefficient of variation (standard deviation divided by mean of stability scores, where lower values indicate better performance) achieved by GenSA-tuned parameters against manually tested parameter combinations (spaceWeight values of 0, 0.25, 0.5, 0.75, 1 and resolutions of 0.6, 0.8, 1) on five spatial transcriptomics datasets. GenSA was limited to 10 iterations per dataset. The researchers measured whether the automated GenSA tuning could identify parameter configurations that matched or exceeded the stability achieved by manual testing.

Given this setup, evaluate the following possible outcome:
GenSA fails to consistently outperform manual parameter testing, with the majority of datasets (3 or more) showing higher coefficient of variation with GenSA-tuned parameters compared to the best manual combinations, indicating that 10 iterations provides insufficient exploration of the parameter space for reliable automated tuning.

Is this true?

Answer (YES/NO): NO